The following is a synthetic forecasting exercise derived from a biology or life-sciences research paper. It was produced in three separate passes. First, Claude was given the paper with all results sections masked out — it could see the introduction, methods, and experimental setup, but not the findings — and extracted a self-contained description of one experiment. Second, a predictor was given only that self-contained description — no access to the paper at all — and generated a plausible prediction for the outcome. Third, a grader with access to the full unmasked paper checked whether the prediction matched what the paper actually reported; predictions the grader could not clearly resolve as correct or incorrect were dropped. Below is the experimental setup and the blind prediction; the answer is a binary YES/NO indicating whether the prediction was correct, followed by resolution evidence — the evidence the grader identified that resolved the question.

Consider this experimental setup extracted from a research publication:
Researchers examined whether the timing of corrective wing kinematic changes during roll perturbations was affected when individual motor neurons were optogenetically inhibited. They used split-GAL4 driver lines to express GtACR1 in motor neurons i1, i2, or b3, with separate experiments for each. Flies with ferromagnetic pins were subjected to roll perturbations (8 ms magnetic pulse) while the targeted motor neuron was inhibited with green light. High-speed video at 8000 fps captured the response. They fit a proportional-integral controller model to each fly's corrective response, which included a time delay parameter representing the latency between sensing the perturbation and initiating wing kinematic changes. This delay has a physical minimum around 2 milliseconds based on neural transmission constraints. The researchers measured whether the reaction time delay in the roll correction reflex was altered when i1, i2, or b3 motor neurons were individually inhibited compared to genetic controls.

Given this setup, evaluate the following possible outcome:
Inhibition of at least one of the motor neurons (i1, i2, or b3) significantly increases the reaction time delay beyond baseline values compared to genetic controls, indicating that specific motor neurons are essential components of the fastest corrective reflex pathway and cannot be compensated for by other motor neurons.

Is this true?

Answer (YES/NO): NO